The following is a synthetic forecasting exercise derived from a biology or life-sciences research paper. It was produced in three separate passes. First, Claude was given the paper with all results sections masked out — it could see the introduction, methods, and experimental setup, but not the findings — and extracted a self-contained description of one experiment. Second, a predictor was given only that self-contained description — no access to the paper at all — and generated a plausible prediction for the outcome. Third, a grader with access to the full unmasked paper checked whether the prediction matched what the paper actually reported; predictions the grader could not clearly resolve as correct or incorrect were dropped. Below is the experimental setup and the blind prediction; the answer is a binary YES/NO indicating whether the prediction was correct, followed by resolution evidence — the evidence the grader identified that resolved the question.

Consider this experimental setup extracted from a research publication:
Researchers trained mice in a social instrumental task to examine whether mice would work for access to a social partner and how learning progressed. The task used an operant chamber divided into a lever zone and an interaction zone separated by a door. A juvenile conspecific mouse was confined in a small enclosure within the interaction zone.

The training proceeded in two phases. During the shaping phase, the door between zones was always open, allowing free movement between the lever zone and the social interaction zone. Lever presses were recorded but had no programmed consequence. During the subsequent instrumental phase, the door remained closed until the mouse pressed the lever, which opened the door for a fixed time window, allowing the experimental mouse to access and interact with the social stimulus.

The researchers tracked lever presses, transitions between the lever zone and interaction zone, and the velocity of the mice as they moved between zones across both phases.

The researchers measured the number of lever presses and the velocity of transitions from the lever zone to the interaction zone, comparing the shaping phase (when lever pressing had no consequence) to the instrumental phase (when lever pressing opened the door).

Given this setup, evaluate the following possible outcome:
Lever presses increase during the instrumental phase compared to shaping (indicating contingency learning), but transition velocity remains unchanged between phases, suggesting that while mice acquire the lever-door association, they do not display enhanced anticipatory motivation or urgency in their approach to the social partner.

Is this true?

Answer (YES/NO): NO